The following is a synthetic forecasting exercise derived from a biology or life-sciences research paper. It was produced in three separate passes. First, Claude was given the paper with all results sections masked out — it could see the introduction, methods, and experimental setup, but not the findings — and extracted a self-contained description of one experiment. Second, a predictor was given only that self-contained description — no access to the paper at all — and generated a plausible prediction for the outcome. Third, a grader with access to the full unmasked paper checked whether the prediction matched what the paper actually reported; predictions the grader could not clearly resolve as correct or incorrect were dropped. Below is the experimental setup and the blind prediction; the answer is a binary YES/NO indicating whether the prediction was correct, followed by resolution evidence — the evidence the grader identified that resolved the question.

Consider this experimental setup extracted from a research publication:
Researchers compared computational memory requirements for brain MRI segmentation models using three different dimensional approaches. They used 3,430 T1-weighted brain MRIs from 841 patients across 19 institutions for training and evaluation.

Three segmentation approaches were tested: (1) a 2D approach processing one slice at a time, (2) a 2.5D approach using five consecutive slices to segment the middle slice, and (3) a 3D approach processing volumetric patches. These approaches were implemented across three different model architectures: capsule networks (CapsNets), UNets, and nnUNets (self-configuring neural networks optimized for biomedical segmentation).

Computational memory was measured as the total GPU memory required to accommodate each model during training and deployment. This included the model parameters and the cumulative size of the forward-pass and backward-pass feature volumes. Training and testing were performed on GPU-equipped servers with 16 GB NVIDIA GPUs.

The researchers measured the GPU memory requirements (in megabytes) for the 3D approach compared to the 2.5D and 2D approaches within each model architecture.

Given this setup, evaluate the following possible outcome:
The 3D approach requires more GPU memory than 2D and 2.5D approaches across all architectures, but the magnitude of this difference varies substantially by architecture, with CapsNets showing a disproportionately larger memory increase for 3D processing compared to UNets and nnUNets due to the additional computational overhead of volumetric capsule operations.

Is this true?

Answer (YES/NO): NO